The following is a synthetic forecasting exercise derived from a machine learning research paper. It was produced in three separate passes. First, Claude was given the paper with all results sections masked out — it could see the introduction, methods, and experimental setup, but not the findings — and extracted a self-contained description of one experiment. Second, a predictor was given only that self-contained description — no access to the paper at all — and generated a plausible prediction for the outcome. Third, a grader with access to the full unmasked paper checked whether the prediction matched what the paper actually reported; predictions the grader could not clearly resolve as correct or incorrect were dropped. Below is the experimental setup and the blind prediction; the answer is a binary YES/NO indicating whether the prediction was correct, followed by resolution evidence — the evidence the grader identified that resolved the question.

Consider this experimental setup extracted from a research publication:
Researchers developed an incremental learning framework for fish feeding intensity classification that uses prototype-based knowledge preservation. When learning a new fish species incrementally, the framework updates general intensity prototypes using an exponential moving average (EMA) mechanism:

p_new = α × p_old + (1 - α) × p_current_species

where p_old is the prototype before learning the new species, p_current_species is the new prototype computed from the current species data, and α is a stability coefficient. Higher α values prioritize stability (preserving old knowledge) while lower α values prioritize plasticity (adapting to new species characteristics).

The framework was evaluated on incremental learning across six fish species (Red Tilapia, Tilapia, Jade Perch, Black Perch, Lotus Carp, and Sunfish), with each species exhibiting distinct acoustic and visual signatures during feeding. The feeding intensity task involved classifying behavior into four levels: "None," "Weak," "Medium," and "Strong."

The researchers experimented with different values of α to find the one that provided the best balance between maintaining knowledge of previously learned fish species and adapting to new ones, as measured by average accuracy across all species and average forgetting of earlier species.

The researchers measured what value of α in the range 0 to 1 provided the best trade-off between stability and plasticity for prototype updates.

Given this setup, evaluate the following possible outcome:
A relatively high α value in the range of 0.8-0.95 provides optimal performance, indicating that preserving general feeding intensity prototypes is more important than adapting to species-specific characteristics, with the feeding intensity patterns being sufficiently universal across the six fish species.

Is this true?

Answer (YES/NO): NO